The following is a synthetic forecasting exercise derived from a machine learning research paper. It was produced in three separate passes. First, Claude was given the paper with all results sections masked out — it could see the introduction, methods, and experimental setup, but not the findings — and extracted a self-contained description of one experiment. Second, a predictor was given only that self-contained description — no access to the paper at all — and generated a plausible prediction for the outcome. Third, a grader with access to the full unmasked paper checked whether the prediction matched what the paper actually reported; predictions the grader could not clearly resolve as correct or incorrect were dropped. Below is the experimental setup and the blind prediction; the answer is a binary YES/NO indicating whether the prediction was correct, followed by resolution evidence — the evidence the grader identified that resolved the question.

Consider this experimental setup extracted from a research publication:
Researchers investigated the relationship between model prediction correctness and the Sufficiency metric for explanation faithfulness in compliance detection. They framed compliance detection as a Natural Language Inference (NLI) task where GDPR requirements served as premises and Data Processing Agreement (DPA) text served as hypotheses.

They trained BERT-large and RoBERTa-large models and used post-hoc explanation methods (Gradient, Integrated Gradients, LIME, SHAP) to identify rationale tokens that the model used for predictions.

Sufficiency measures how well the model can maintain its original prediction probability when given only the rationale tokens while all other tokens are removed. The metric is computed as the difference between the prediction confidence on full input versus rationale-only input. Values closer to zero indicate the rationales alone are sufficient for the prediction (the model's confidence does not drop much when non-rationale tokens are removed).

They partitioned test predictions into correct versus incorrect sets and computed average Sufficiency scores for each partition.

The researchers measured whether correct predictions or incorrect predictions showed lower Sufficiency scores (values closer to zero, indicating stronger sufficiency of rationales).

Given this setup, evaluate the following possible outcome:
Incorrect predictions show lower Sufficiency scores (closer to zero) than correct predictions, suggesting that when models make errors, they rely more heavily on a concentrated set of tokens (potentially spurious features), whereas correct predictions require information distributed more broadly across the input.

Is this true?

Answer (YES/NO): YES